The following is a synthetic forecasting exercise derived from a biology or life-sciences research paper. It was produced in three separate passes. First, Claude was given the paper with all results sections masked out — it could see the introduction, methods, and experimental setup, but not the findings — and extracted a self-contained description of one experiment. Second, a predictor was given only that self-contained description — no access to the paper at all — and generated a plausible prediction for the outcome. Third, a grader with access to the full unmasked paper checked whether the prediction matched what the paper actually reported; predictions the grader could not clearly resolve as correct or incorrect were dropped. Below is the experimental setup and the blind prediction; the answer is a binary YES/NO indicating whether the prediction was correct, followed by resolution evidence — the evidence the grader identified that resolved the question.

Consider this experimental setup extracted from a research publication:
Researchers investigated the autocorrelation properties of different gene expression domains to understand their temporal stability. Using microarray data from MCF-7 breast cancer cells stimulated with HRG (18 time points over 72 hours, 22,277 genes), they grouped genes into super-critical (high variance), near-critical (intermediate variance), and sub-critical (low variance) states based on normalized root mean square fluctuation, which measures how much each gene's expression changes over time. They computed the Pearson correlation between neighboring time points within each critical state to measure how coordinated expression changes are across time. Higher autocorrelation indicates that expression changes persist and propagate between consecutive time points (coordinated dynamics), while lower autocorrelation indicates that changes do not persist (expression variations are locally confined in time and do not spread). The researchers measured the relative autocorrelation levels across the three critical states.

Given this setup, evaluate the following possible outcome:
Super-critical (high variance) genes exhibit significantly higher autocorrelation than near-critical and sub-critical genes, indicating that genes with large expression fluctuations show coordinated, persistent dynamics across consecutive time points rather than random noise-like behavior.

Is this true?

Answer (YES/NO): YES